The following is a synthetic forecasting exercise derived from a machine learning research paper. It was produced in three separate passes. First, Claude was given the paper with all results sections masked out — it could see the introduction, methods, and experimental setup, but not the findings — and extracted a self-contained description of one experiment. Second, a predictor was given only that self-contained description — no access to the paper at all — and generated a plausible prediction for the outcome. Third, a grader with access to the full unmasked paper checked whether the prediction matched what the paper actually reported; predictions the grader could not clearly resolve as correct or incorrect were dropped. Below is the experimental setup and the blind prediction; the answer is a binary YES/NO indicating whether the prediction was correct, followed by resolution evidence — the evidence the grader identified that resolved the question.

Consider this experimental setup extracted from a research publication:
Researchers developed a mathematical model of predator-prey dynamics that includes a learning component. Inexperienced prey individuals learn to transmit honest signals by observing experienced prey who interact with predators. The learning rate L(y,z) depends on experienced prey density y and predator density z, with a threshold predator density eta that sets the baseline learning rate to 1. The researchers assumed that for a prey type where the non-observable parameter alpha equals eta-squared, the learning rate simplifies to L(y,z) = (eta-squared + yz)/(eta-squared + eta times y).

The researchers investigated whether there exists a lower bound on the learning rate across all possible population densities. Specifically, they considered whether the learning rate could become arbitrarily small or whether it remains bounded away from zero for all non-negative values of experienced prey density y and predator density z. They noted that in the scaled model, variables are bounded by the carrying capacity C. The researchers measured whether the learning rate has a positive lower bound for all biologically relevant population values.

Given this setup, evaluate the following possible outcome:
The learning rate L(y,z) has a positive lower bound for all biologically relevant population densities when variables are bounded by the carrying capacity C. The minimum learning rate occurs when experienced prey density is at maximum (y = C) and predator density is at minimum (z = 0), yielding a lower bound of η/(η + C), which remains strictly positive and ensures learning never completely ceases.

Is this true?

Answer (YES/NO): YES